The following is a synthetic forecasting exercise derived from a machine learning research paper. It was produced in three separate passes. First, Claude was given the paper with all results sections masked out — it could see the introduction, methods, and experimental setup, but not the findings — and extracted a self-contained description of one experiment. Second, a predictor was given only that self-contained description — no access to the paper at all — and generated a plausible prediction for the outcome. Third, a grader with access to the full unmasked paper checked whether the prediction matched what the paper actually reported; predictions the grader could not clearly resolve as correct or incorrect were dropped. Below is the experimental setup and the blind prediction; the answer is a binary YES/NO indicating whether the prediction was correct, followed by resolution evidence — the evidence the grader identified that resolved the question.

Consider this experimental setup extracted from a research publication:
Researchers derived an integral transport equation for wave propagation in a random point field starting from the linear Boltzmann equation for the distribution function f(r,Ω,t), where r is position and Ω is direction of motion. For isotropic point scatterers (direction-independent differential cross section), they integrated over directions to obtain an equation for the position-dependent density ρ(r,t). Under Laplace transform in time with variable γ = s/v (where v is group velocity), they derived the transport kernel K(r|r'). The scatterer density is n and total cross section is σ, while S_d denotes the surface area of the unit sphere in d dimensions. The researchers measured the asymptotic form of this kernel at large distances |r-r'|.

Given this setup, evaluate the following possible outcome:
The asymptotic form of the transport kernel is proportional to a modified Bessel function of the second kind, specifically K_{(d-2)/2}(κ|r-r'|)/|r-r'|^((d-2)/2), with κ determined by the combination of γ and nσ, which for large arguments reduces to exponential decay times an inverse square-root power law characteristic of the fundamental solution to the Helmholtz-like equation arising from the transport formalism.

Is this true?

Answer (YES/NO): NO